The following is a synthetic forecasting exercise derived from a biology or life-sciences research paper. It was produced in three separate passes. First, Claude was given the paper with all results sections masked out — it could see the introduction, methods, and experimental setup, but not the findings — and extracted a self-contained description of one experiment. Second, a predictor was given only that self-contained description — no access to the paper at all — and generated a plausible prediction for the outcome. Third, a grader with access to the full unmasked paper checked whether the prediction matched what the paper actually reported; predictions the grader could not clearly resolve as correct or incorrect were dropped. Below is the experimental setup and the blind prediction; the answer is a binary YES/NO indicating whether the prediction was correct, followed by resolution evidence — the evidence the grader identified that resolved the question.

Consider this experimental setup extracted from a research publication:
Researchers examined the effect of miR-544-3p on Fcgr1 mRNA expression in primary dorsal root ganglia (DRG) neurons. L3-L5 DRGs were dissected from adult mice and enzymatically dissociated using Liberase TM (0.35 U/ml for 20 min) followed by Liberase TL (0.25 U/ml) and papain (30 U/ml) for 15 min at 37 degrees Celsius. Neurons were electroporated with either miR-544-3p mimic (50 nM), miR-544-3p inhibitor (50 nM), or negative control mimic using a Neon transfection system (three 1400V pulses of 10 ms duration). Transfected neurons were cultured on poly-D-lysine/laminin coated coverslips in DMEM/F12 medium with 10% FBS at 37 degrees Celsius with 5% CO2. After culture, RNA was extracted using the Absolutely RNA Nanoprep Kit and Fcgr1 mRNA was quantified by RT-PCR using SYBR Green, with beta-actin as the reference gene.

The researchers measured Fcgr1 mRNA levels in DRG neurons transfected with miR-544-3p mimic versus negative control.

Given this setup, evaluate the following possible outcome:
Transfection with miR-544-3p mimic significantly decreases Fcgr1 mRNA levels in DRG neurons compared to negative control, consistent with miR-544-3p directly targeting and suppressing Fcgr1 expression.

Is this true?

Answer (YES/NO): YES